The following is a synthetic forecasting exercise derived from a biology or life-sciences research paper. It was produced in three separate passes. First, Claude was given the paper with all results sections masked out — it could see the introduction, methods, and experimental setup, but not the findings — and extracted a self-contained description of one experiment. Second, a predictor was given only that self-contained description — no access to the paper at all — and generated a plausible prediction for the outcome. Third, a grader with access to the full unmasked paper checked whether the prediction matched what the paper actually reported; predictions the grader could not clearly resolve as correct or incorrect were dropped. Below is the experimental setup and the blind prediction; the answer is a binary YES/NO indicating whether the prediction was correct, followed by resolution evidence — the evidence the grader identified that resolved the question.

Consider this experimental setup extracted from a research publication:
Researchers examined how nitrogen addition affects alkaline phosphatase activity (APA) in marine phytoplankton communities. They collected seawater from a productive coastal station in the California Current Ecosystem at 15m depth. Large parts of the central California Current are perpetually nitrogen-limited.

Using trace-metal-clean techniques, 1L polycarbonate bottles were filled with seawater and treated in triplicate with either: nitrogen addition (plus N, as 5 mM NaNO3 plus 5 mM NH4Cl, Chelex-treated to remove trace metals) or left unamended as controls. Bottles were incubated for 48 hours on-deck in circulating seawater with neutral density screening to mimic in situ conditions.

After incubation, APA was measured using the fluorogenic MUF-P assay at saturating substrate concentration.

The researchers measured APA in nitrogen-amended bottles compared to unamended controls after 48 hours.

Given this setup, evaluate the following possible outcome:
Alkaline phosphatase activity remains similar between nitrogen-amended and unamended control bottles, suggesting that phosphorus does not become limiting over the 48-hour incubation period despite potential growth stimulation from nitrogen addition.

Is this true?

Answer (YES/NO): NO